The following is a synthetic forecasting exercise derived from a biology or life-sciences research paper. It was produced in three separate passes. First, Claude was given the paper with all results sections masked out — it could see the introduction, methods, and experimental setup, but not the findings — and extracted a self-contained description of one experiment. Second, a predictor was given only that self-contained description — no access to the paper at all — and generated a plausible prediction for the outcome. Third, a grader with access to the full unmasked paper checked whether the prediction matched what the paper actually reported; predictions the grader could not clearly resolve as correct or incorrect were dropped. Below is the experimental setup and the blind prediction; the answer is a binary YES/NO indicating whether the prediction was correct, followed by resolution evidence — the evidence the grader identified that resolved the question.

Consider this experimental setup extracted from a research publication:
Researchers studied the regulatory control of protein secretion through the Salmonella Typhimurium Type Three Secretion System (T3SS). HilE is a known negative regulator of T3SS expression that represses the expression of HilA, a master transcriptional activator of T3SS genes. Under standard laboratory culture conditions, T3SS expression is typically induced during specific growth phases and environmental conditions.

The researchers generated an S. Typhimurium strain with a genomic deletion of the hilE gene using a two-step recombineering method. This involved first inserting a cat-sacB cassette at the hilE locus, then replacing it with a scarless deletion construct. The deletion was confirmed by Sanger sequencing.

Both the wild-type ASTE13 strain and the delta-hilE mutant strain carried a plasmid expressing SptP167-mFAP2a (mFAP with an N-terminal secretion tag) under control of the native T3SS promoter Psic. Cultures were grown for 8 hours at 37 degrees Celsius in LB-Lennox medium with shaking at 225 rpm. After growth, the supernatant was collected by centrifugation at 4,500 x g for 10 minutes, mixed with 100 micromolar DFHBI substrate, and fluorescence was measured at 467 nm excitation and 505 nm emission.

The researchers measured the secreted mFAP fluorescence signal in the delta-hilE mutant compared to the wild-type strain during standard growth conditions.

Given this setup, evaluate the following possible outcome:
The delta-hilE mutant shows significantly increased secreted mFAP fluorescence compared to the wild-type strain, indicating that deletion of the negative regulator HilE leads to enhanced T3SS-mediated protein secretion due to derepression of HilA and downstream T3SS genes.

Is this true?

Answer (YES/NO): YES